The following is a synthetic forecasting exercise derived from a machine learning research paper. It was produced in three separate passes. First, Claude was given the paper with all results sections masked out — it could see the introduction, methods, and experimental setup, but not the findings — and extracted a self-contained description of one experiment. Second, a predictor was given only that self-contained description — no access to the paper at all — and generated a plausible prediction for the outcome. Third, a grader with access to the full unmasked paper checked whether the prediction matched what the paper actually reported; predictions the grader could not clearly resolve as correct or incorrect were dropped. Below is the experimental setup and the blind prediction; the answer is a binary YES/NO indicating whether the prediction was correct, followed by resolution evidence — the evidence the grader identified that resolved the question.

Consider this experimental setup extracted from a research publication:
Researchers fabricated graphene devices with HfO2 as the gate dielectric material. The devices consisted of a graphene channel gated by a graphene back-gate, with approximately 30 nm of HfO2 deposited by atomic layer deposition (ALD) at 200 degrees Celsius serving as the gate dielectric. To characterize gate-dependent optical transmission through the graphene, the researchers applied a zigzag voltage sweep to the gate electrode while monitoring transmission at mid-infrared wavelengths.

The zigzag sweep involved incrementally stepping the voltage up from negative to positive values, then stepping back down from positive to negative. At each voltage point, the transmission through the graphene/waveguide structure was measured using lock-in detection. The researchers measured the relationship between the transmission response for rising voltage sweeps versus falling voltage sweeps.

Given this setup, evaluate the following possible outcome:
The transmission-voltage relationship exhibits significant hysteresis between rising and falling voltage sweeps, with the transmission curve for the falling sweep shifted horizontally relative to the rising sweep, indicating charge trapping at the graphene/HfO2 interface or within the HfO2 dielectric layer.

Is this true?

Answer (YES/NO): YES